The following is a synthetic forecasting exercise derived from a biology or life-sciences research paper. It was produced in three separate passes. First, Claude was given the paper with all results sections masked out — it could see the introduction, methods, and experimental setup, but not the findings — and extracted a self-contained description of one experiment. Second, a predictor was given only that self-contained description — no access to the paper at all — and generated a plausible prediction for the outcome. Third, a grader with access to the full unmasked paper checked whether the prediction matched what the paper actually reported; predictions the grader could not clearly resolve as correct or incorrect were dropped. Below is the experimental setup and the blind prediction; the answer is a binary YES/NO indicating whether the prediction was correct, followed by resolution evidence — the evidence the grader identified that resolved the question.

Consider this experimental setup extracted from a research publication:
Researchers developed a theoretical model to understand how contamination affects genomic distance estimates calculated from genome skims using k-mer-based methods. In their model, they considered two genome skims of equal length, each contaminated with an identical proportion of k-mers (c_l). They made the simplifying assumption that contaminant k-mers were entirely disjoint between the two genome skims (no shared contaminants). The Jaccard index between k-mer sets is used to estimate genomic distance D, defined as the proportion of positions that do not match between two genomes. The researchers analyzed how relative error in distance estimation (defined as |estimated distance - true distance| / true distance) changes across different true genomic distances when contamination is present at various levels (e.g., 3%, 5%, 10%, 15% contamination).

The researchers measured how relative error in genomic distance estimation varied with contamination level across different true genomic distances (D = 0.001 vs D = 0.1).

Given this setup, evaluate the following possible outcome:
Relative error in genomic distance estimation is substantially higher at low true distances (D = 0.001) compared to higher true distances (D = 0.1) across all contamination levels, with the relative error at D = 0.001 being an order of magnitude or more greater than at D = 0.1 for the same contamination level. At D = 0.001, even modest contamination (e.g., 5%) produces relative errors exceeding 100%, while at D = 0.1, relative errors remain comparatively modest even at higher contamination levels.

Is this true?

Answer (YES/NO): YES